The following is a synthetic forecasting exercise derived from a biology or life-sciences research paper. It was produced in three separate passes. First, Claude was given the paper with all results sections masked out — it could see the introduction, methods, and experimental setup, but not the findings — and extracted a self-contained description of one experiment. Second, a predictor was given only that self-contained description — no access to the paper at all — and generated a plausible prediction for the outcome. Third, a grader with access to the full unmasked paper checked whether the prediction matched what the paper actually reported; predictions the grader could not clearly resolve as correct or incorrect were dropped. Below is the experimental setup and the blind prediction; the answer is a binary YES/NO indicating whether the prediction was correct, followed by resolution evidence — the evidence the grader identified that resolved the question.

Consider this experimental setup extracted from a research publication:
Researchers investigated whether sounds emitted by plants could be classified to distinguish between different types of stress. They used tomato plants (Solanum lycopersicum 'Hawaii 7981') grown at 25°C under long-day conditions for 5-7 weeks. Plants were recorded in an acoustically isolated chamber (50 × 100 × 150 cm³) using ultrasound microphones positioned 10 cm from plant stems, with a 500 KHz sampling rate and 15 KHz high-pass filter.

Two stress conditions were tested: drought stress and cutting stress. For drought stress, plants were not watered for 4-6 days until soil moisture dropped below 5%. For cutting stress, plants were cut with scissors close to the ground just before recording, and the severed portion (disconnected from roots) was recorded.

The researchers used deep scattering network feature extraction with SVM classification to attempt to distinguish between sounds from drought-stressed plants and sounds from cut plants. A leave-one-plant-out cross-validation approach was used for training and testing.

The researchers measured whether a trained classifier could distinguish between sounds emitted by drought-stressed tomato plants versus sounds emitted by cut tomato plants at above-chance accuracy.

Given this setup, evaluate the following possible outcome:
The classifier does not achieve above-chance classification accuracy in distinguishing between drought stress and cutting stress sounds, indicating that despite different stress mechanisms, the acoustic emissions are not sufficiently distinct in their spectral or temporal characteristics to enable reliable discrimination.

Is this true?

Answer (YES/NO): NO